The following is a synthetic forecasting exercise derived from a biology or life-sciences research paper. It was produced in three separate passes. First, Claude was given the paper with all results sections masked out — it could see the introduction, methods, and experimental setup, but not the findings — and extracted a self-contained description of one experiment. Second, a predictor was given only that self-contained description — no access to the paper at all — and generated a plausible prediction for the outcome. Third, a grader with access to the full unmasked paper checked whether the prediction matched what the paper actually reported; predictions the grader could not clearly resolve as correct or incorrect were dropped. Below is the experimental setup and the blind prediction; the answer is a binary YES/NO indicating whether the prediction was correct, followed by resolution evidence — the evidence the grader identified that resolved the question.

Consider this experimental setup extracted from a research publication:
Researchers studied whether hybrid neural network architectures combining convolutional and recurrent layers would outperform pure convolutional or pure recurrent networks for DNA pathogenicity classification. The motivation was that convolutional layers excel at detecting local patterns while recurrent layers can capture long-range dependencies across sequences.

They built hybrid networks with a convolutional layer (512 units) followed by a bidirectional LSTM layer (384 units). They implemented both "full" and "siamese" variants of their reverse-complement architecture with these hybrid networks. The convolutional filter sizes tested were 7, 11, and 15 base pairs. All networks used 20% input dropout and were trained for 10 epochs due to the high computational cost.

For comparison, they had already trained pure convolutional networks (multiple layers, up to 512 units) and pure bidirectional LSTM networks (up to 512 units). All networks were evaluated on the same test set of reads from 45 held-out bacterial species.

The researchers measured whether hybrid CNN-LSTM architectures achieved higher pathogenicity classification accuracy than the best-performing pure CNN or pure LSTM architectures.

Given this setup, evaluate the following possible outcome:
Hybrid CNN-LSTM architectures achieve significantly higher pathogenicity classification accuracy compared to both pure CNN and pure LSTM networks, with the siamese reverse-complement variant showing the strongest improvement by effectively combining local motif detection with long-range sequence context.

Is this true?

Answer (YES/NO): NO